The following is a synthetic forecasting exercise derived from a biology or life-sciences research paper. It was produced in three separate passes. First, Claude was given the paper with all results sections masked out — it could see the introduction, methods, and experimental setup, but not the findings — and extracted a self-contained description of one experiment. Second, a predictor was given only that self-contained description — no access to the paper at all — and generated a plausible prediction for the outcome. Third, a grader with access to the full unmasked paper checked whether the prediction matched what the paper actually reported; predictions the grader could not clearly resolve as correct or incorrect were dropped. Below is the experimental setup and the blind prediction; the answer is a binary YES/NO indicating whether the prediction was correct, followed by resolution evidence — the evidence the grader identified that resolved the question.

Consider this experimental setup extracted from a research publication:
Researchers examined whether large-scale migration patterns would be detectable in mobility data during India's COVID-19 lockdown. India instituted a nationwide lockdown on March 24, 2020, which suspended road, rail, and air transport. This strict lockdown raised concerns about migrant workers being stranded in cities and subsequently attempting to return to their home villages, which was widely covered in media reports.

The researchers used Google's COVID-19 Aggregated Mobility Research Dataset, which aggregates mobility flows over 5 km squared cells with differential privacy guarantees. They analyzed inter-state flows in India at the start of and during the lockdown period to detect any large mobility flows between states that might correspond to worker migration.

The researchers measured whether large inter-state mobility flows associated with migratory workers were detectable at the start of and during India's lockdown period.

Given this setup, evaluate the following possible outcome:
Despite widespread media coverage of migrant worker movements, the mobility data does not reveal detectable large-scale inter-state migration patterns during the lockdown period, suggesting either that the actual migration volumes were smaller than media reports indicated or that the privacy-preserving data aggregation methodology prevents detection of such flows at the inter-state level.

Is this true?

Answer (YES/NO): YES